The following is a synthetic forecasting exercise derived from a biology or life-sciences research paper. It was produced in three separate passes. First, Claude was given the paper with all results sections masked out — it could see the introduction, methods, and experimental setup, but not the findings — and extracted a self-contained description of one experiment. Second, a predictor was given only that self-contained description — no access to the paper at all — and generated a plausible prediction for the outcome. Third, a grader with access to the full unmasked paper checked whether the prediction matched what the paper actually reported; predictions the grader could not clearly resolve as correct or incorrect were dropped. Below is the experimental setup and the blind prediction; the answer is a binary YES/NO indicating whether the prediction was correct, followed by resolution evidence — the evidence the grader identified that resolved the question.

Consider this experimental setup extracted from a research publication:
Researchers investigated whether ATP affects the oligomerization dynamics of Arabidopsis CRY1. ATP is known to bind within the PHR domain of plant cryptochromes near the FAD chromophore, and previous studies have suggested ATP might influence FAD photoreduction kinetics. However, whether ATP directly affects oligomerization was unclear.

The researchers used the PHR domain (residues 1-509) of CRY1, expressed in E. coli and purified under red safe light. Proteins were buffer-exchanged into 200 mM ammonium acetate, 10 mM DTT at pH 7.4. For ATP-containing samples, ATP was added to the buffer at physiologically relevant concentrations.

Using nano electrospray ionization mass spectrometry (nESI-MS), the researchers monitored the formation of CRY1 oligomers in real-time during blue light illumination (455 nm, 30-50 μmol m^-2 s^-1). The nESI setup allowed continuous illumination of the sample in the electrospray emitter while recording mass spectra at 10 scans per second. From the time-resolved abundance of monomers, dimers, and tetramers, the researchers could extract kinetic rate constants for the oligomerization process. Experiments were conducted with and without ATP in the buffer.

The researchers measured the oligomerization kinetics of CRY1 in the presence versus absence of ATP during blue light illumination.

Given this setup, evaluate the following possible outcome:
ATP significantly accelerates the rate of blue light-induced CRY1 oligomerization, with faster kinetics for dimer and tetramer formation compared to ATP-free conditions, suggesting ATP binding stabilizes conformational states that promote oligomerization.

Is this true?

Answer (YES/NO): YES